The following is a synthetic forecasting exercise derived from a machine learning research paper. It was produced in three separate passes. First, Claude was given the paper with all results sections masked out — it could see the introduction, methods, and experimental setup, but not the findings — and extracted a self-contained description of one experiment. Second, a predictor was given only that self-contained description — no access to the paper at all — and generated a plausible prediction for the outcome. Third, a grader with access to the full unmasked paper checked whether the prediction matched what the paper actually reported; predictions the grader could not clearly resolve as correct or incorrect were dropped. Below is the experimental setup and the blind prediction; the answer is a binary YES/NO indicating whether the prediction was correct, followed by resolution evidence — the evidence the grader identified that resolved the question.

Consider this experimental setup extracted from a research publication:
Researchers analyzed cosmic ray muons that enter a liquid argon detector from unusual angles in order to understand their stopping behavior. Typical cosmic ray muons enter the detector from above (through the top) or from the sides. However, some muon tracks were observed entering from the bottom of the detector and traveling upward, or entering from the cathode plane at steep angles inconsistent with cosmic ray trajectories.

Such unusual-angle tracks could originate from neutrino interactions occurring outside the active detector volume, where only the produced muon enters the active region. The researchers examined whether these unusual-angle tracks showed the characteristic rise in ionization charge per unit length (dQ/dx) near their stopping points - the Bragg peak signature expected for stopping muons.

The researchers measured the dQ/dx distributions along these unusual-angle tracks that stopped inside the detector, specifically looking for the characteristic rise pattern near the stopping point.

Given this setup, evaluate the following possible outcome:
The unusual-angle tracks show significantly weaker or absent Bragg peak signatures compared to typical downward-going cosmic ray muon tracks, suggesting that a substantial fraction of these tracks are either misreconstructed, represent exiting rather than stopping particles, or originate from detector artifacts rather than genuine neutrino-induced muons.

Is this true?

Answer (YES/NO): NO